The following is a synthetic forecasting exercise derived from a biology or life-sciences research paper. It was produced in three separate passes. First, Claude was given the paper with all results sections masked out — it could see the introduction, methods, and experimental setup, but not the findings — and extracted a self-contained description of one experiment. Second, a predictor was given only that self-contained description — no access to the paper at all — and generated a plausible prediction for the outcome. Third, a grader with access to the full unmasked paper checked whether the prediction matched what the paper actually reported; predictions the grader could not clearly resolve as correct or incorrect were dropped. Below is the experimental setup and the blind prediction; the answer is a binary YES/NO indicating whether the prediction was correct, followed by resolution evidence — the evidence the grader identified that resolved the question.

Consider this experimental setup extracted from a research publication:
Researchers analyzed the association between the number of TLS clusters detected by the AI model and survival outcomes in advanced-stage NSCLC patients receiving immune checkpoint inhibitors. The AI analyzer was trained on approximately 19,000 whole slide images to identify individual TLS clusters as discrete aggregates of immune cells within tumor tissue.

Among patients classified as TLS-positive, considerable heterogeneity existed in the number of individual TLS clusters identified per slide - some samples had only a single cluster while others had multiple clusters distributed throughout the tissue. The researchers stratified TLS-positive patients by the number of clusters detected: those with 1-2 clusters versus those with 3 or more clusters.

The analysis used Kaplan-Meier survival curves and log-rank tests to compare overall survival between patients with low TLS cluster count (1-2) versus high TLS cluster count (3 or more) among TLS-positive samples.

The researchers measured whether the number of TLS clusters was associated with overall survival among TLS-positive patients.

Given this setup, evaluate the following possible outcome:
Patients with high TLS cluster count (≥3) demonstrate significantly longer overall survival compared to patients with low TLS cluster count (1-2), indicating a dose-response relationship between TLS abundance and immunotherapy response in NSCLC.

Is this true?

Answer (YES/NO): NO